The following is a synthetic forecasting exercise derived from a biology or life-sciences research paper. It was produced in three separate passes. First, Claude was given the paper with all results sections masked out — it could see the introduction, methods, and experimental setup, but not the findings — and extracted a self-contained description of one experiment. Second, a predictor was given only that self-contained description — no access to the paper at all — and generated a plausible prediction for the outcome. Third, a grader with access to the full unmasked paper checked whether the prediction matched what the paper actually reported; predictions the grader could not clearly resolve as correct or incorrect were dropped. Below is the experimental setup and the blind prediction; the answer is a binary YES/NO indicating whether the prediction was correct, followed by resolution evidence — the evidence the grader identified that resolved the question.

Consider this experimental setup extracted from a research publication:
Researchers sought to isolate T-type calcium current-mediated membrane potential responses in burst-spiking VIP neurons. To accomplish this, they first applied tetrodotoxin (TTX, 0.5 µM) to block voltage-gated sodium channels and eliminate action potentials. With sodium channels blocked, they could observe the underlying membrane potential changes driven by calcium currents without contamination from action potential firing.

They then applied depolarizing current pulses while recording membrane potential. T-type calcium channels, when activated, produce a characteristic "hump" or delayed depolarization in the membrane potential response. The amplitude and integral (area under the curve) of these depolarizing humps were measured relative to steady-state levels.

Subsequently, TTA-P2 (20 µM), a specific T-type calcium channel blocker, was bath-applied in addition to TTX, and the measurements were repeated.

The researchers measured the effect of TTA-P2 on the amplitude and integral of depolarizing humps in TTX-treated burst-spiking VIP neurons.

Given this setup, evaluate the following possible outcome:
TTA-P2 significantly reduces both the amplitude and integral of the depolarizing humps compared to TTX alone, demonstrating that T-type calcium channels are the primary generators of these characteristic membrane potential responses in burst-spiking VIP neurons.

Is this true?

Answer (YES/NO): YES